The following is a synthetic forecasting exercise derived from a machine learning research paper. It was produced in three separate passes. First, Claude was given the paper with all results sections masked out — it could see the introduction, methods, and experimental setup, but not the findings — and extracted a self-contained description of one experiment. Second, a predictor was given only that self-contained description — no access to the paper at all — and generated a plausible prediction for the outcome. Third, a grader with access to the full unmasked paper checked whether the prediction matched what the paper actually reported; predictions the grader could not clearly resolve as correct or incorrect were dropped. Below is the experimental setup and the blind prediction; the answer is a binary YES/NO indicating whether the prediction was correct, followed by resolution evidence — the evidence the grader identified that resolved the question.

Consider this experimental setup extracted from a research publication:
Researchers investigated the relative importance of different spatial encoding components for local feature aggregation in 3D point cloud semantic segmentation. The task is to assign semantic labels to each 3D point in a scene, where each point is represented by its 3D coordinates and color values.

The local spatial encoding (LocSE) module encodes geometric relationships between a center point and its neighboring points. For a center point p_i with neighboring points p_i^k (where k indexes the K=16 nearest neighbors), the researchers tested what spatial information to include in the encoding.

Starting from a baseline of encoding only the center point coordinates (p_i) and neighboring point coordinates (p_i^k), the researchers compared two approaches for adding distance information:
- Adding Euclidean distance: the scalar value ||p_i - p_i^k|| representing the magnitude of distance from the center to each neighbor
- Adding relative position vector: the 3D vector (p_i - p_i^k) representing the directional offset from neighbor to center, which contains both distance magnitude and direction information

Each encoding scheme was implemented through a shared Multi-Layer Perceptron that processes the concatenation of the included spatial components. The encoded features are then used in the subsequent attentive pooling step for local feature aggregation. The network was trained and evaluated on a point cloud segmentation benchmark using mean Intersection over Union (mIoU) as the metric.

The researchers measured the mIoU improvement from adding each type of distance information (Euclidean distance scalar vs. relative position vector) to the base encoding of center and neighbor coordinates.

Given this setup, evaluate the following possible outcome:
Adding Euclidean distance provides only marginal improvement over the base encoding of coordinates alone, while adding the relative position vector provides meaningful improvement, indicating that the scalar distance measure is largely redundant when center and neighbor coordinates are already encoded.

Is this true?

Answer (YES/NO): YES